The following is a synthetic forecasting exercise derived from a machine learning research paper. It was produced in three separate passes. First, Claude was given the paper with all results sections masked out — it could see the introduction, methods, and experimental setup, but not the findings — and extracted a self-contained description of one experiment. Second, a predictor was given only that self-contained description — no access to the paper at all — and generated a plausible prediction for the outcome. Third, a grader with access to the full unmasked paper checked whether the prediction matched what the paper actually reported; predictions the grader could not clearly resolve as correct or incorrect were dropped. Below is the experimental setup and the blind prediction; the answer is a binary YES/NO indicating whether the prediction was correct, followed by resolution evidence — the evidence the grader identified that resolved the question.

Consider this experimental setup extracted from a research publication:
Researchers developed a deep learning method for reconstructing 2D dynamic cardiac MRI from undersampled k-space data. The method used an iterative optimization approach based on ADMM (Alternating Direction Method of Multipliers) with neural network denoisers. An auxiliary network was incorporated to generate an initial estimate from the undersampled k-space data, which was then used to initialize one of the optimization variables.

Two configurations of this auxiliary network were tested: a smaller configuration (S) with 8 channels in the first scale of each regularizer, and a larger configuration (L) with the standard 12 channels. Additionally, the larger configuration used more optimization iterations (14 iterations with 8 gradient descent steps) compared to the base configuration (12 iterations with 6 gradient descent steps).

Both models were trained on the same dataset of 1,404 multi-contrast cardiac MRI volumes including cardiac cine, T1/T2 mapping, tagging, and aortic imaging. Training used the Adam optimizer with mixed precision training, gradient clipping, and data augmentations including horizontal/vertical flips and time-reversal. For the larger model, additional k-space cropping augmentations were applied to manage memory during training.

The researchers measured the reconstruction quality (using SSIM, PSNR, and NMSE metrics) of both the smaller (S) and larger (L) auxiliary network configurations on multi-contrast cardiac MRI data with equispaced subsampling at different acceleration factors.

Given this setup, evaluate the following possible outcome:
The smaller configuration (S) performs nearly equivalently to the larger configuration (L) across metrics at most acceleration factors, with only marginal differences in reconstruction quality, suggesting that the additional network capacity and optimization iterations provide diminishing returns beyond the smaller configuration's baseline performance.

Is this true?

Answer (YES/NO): NO